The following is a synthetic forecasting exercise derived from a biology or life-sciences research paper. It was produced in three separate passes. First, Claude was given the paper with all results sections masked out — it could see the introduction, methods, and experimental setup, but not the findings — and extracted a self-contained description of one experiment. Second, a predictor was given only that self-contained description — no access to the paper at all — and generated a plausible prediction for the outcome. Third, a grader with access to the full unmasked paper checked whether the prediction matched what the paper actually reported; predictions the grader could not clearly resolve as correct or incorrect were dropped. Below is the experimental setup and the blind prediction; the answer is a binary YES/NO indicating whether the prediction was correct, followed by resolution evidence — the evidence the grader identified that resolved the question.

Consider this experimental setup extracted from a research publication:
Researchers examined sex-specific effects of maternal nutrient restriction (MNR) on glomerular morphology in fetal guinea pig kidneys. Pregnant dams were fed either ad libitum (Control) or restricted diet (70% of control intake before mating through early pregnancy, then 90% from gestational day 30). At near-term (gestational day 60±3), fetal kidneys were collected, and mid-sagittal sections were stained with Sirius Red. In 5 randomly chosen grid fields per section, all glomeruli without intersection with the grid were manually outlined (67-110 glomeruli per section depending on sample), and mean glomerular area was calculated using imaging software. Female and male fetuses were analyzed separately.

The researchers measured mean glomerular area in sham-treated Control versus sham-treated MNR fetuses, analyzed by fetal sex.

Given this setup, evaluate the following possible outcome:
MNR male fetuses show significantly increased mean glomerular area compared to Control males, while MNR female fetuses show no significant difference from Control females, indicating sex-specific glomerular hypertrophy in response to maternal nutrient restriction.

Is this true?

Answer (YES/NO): NO